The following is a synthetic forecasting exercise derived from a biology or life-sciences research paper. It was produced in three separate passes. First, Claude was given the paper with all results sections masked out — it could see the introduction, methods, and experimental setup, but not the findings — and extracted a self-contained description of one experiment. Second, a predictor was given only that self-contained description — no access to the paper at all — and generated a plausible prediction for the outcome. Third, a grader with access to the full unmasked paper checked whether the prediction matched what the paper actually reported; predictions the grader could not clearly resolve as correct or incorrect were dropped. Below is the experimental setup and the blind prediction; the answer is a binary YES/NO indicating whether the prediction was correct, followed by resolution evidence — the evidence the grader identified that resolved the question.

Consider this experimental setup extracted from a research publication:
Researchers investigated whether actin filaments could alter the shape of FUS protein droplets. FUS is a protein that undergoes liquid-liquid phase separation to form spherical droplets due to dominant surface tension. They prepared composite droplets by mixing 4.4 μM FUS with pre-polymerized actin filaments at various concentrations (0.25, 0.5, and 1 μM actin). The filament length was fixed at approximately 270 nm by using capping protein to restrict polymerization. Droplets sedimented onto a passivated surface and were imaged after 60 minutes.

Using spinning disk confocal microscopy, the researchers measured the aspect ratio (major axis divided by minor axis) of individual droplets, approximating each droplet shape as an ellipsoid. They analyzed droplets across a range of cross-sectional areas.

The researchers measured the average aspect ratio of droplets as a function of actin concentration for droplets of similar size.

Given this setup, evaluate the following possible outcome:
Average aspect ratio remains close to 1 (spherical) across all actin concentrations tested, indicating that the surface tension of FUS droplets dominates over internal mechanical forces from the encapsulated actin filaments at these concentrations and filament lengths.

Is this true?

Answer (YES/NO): NO